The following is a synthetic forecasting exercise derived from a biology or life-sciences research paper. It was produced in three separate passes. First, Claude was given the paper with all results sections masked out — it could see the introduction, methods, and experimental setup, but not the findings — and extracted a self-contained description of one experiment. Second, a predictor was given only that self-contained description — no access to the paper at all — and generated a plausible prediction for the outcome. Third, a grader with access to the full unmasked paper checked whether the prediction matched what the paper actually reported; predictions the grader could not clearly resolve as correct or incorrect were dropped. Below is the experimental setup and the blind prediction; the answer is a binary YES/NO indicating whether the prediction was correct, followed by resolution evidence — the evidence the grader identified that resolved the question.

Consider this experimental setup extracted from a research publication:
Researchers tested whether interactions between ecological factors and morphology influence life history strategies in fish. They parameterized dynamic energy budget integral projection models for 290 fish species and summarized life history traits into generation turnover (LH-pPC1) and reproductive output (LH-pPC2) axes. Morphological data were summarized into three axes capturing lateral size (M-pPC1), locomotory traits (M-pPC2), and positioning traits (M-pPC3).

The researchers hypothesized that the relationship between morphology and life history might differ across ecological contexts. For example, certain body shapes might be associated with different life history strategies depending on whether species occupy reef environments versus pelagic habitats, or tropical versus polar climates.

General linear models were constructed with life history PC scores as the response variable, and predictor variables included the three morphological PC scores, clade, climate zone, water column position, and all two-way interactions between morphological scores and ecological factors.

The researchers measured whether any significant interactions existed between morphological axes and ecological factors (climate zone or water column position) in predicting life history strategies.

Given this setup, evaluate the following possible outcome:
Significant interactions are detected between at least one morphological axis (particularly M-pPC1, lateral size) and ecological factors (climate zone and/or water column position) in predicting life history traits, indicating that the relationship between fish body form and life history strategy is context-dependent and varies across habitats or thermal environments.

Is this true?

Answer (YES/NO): YES